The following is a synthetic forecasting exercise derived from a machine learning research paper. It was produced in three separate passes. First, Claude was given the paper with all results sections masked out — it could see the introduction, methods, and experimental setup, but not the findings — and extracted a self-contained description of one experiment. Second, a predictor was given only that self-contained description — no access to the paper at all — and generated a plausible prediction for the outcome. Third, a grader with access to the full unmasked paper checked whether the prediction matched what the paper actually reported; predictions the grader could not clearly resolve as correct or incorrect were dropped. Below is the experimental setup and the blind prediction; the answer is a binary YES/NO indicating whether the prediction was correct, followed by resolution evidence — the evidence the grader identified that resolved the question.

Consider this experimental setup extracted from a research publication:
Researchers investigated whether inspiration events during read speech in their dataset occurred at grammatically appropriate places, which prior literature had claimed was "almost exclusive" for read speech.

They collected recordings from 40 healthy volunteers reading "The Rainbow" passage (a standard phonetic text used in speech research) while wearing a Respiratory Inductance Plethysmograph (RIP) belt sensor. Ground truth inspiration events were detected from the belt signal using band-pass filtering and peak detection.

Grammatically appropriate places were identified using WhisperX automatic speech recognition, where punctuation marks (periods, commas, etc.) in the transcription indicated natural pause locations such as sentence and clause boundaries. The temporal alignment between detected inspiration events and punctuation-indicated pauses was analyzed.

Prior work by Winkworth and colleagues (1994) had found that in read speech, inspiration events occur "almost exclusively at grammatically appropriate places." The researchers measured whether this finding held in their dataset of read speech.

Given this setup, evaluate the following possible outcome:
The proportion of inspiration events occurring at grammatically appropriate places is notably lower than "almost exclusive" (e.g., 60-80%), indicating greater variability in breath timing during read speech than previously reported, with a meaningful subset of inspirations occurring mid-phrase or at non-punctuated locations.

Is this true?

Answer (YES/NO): NO